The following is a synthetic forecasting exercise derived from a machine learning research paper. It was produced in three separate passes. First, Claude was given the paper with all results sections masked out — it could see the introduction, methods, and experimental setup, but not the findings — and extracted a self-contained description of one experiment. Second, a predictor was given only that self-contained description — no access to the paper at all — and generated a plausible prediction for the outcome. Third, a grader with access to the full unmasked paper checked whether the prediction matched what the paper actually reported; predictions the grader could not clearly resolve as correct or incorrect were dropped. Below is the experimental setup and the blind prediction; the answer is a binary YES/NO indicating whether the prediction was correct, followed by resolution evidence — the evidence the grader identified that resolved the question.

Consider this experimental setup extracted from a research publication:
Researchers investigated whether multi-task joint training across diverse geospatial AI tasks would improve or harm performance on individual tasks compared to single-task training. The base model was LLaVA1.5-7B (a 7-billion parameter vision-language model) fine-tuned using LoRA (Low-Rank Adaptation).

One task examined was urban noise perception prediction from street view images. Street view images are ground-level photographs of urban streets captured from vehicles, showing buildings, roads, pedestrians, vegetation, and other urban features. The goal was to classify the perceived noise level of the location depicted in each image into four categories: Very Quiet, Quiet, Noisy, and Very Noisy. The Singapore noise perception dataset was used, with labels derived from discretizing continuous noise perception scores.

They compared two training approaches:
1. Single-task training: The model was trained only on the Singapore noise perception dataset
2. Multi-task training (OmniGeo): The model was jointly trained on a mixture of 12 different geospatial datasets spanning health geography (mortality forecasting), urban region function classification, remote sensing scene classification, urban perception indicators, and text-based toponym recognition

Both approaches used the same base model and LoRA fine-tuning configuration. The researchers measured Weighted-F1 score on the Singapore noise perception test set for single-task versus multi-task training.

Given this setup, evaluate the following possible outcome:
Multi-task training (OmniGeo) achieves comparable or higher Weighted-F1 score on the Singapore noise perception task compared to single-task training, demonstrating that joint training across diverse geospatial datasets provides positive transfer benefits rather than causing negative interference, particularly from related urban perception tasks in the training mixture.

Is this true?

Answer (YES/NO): YES